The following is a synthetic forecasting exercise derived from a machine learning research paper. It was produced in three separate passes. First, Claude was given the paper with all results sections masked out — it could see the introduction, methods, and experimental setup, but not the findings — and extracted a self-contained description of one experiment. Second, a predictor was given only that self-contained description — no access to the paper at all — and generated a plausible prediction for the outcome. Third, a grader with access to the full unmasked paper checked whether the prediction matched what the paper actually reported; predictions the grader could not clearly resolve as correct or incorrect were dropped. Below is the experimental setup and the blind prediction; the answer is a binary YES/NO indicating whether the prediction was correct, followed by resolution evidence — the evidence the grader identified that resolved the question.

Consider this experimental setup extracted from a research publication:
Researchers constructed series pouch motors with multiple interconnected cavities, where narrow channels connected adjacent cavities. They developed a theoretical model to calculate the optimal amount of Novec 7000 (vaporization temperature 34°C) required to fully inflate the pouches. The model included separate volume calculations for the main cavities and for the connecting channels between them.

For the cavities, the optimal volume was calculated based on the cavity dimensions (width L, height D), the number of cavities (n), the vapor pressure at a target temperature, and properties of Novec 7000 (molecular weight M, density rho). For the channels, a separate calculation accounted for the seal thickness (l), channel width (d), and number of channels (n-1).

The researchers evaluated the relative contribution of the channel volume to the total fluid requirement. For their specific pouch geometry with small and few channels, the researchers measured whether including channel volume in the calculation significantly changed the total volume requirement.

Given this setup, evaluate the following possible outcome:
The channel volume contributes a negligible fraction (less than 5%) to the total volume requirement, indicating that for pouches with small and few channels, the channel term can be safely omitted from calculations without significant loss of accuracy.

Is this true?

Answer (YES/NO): YES